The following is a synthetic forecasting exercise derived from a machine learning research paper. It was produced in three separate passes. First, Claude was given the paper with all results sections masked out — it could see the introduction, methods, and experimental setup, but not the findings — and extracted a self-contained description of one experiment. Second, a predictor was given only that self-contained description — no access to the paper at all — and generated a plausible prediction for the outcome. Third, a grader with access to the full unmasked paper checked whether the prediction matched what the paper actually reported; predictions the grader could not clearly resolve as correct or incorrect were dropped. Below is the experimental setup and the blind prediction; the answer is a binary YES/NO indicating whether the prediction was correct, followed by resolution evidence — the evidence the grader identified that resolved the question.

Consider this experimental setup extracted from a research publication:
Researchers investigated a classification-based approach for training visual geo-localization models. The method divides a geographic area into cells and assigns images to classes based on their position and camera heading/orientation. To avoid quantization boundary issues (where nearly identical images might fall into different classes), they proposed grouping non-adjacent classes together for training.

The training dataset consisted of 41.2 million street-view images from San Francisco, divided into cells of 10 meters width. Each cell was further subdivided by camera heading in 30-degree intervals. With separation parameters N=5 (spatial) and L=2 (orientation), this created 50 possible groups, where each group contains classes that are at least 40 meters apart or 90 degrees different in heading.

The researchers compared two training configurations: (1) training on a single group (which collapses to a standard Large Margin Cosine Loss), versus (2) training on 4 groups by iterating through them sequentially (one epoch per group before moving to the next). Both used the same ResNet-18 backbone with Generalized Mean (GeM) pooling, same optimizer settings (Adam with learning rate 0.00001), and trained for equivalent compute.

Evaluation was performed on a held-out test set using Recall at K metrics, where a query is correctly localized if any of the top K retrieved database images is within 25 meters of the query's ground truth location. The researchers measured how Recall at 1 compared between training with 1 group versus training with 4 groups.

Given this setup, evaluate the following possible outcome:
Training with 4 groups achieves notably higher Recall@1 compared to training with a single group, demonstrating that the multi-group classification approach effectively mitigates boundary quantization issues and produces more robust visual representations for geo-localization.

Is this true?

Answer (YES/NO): NO